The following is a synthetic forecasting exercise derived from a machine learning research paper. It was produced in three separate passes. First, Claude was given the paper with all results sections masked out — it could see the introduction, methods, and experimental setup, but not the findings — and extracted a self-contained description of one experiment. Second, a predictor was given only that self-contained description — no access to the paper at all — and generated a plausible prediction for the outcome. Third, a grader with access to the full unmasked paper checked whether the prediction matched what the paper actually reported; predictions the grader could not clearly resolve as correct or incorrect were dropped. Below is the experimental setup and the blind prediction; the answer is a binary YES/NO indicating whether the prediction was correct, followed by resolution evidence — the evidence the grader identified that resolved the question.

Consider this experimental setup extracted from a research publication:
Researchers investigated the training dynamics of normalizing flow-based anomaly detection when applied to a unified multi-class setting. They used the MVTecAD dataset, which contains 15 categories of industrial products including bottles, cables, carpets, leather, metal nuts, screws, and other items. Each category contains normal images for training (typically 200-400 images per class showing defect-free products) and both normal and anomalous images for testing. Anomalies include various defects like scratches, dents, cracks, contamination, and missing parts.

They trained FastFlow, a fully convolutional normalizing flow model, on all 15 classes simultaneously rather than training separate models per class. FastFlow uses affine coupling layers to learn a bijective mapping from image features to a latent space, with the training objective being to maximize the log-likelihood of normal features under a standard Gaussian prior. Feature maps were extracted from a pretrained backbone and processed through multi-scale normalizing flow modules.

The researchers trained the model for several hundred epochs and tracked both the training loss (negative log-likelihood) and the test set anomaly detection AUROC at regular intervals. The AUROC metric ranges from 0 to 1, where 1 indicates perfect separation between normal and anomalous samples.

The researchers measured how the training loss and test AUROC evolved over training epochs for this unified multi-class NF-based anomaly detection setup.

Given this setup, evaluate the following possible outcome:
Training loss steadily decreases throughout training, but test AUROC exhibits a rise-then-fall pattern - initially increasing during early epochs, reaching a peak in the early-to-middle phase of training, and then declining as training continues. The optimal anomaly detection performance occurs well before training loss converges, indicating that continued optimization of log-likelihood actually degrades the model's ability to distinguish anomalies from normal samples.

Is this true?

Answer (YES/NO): YES